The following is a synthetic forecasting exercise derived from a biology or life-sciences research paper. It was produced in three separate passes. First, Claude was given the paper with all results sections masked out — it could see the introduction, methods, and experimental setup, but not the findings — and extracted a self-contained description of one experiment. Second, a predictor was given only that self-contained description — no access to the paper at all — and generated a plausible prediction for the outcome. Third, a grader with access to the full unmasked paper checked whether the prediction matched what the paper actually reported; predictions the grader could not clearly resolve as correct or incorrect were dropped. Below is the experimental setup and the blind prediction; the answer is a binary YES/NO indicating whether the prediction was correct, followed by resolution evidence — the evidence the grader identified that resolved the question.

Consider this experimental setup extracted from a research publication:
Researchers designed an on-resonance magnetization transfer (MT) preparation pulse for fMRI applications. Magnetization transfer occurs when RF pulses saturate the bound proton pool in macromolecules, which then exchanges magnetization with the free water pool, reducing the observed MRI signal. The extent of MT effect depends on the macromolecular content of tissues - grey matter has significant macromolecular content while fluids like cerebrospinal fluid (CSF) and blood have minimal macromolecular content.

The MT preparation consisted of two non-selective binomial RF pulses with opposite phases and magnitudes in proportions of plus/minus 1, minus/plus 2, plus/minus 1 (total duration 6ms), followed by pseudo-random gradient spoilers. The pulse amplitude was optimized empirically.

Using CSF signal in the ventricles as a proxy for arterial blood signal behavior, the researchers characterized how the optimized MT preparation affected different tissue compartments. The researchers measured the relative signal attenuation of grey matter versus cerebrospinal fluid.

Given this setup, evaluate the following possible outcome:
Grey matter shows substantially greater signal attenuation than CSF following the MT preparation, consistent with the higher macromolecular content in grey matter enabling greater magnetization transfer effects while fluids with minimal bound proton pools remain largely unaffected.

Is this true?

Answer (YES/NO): YES